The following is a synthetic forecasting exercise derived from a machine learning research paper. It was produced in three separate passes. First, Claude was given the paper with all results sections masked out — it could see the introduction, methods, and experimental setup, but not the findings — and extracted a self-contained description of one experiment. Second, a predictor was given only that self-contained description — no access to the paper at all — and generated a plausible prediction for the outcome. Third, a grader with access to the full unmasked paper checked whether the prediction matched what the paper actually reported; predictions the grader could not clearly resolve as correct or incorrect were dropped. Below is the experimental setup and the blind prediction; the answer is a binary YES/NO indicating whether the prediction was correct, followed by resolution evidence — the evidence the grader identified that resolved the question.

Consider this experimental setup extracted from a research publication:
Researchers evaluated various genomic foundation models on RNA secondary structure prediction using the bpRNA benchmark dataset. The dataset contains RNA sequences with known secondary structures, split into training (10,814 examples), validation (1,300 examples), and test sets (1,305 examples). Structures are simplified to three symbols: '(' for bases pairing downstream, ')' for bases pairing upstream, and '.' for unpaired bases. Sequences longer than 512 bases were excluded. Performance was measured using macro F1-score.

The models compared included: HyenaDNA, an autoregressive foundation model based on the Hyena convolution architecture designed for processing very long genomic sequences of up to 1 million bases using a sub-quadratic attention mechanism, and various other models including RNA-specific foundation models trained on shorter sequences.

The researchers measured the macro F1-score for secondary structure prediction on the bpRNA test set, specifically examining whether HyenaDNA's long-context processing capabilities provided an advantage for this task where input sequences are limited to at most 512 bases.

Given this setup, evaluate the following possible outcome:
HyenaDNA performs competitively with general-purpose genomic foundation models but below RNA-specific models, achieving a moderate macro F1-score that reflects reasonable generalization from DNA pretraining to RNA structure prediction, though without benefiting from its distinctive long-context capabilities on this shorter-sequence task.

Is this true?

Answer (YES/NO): YES